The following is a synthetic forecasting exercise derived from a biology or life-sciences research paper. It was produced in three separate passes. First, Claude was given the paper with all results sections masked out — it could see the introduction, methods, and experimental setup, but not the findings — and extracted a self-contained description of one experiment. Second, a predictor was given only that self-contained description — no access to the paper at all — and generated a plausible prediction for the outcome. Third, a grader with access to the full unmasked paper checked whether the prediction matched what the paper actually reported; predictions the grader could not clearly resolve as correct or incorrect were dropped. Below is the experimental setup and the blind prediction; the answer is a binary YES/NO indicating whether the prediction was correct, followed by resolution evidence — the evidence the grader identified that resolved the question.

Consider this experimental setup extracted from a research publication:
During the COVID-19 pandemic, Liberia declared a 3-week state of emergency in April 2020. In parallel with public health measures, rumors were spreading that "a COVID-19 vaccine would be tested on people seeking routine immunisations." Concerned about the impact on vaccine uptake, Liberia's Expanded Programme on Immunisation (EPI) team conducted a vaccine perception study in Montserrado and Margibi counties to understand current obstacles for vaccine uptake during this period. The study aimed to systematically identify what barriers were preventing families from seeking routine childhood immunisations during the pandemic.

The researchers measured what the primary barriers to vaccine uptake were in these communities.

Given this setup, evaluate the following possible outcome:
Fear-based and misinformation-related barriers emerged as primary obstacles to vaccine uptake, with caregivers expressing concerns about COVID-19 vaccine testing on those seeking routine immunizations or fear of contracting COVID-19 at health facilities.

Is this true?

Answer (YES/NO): YES